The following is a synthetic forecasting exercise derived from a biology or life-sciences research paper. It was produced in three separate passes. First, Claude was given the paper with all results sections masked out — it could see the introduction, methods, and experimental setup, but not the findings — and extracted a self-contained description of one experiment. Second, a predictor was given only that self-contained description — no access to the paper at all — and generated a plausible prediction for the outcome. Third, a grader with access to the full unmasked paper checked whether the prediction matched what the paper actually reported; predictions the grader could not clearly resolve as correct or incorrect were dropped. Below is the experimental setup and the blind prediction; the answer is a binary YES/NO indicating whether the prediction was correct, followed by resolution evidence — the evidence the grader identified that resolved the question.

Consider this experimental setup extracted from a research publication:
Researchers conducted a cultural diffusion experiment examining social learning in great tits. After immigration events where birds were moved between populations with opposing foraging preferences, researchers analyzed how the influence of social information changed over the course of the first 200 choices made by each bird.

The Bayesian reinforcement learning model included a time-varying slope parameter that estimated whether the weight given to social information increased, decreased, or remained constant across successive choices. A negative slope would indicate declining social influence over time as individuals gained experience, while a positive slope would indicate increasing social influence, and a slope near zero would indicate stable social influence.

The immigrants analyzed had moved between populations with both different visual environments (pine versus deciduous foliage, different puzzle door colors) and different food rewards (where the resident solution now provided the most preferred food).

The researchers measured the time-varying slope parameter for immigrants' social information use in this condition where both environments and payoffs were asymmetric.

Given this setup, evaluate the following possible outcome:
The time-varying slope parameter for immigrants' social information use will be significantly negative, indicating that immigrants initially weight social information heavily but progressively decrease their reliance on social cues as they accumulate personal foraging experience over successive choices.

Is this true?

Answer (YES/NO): YES